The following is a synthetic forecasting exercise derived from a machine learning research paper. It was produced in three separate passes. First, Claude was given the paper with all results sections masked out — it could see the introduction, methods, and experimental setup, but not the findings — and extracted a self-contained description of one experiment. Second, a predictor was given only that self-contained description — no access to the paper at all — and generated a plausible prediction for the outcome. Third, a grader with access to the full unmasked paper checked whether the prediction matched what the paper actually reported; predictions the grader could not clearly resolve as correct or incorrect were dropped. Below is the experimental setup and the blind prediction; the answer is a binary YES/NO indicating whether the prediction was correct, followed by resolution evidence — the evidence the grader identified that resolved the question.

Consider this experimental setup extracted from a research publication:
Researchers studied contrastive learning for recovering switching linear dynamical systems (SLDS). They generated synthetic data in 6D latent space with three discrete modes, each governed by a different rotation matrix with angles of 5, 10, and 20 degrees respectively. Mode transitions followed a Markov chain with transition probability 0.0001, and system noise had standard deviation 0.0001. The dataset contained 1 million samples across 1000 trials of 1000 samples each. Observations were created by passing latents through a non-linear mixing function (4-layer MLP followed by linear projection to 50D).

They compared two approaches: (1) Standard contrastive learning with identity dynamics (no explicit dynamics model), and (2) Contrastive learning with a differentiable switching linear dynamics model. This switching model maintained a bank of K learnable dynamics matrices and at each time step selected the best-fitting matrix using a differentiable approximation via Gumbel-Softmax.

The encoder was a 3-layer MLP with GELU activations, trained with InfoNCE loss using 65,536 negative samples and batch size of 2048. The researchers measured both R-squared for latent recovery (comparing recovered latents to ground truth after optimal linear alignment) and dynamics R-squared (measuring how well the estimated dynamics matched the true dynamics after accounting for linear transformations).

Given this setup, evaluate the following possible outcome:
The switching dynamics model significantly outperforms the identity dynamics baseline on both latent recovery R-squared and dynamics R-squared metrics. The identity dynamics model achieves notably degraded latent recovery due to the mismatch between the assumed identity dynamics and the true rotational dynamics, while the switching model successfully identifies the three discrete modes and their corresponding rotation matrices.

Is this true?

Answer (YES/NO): YES